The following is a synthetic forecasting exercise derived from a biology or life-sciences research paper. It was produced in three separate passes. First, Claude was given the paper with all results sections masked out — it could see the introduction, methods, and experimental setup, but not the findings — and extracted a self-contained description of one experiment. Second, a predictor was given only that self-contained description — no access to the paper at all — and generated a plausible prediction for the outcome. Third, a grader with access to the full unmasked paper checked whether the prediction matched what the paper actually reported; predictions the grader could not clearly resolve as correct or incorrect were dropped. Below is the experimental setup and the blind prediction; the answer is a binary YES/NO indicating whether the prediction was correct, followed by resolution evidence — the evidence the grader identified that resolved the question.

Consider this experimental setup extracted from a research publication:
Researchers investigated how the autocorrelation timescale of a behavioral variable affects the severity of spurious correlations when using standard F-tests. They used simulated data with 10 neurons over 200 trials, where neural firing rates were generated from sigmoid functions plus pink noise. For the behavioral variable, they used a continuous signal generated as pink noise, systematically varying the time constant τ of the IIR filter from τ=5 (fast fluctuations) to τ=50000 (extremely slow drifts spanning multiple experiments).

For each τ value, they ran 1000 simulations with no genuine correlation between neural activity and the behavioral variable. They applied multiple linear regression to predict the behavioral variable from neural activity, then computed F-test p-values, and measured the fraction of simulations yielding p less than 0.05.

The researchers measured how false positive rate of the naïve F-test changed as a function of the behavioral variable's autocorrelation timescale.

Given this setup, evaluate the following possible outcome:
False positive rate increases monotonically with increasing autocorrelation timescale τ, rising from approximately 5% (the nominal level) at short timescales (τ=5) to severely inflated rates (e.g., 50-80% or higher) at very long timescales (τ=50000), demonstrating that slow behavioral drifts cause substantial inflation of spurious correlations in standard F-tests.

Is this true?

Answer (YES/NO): NO